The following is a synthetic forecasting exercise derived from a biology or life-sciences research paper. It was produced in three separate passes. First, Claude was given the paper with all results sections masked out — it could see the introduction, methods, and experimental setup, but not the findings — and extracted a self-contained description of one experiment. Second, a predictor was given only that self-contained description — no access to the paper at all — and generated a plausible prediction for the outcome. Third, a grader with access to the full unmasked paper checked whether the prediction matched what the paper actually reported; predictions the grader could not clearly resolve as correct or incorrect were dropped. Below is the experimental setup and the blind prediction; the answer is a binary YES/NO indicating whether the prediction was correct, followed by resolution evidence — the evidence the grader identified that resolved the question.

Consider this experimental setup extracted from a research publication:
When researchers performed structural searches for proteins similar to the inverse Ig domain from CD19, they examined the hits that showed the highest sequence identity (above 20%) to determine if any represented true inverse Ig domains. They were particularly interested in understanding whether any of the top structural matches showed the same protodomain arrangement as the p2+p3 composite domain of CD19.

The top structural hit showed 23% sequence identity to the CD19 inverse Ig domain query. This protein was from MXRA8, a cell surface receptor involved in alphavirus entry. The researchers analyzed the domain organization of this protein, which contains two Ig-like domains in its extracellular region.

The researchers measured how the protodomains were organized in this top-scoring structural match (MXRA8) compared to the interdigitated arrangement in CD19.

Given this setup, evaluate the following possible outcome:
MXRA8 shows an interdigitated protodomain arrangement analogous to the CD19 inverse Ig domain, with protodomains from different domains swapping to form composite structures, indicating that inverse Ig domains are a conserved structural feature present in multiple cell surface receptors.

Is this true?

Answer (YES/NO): NO